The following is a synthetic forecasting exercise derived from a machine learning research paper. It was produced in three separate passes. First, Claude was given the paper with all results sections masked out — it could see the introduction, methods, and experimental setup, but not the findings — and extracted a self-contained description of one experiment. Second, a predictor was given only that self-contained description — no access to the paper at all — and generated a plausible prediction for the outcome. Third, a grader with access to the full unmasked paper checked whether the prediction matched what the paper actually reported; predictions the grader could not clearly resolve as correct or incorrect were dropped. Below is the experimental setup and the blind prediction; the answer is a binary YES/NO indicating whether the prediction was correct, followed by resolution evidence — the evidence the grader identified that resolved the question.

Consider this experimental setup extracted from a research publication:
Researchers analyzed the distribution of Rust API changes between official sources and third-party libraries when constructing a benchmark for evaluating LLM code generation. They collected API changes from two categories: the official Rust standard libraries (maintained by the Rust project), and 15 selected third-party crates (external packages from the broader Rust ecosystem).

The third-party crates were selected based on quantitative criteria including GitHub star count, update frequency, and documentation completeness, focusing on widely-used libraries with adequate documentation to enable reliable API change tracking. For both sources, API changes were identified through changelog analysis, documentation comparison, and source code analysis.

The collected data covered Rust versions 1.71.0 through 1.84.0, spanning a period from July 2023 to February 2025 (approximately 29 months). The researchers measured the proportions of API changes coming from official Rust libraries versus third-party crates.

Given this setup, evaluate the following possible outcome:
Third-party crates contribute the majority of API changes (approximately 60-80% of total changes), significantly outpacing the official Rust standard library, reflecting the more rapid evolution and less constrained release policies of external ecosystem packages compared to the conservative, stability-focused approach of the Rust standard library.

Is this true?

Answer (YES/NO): NO